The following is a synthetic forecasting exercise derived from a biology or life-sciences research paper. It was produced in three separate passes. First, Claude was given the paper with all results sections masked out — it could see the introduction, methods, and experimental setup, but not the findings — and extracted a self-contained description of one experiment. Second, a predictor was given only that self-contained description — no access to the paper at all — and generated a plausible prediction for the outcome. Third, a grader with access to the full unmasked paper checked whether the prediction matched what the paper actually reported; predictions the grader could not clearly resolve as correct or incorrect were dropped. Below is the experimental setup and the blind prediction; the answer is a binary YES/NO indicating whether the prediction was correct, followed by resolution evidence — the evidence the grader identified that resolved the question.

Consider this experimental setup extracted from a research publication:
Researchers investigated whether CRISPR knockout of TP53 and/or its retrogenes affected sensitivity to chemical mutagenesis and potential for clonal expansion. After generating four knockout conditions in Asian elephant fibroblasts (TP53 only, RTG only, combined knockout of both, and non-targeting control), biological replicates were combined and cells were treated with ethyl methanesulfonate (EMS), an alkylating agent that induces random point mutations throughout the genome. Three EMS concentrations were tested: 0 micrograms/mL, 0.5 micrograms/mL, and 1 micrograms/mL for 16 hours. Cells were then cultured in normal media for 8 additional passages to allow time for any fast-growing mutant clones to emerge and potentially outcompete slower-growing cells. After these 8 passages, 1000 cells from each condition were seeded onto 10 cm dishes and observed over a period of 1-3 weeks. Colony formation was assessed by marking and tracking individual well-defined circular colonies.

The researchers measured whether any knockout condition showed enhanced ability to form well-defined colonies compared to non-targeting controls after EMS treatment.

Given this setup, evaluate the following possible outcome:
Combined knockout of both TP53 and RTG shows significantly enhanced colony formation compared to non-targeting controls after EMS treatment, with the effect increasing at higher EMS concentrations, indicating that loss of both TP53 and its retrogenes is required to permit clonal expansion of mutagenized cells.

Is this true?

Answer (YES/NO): NO